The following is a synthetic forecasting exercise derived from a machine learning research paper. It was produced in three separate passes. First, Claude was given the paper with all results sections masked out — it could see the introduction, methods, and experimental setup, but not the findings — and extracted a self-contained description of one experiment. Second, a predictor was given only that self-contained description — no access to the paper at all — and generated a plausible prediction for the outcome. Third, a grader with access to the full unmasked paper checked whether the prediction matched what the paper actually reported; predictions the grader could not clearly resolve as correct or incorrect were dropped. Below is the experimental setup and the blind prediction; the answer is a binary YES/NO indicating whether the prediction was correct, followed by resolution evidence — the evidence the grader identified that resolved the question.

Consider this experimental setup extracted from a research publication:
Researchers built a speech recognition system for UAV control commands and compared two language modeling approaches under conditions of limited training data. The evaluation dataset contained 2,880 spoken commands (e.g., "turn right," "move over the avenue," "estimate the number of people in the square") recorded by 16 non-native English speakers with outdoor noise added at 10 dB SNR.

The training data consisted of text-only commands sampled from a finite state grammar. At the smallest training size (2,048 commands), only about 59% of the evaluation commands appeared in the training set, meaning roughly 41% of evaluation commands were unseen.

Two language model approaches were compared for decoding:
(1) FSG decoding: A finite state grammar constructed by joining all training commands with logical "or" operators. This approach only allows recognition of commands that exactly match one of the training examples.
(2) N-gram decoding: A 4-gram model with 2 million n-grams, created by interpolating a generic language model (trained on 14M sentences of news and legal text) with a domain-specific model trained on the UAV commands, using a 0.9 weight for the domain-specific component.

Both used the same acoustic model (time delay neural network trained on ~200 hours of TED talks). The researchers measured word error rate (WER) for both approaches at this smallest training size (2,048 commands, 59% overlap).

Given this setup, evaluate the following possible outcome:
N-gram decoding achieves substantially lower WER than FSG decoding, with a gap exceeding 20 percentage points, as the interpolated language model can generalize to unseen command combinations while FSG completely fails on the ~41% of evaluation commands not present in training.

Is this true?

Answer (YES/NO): NO